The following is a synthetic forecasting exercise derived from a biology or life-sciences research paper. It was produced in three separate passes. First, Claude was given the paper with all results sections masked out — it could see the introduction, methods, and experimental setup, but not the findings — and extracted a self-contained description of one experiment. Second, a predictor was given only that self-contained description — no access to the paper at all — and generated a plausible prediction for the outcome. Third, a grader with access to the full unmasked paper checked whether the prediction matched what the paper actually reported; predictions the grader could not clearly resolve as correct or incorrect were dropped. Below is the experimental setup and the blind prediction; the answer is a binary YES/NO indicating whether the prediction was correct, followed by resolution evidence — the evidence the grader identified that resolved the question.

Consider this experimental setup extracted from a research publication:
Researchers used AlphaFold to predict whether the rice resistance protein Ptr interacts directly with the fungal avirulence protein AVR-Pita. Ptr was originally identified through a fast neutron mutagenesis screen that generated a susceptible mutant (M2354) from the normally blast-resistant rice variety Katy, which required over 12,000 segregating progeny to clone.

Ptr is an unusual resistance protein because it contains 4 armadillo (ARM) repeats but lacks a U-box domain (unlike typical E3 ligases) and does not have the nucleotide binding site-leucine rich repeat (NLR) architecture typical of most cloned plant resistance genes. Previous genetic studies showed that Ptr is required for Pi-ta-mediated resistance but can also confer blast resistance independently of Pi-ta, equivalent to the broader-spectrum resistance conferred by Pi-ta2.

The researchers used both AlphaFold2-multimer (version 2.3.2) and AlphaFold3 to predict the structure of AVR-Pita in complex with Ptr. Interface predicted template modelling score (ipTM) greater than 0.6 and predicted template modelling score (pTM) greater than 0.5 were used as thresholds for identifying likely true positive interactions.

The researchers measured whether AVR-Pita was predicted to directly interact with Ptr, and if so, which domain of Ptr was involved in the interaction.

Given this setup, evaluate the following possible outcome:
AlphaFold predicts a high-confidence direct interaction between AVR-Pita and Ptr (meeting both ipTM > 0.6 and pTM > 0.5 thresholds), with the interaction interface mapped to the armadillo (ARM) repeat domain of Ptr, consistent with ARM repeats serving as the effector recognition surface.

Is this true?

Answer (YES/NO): YES